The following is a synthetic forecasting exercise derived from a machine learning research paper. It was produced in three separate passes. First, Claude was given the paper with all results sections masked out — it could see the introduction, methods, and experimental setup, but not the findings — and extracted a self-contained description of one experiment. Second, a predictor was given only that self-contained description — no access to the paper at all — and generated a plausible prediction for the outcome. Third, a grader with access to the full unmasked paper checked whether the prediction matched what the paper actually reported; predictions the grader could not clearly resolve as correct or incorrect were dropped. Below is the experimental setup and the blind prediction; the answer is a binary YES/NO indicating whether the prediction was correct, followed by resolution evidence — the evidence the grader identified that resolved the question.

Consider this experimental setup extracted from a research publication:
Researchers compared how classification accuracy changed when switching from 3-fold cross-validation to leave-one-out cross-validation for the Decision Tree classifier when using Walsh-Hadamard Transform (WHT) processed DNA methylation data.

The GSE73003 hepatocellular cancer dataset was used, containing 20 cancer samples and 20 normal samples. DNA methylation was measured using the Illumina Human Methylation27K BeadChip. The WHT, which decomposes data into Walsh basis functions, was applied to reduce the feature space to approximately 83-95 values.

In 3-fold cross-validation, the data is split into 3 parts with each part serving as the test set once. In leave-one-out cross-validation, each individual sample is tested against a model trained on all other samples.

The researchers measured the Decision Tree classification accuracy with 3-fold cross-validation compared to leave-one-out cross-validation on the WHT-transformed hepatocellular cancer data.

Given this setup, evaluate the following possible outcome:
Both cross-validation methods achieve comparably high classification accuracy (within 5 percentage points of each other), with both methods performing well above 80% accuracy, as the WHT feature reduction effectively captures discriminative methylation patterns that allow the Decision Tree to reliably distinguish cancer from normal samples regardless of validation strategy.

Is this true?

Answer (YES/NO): YES